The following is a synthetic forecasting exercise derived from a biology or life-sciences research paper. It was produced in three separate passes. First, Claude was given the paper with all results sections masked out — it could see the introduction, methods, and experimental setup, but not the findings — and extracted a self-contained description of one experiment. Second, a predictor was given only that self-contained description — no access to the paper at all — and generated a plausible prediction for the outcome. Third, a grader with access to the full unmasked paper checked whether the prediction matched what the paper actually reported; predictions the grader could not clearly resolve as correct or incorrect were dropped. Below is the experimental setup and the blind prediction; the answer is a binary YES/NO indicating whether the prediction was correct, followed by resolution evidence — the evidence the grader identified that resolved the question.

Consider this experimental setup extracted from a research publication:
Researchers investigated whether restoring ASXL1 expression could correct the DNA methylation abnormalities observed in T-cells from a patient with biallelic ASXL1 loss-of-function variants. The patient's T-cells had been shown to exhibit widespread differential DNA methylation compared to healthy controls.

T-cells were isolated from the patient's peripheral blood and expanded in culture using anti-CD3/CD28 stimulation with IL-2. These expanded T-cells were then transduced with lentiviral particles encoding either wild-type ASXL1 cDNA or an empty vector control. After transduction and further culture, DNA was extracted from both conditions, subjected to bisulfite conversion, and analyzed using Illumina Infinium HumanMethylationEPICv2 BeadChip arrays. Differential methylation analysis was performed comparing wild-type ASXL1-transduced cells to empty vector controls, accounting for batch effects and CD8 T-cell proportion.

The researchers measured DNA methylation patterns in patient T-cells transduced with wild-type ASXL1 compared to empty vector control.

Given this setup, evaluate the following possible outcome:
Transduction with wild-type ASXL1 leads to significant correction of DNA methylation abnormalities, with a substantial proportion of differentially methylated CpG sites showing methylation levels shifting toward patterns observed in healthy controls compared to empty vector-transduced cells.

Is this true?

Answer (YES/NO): YES